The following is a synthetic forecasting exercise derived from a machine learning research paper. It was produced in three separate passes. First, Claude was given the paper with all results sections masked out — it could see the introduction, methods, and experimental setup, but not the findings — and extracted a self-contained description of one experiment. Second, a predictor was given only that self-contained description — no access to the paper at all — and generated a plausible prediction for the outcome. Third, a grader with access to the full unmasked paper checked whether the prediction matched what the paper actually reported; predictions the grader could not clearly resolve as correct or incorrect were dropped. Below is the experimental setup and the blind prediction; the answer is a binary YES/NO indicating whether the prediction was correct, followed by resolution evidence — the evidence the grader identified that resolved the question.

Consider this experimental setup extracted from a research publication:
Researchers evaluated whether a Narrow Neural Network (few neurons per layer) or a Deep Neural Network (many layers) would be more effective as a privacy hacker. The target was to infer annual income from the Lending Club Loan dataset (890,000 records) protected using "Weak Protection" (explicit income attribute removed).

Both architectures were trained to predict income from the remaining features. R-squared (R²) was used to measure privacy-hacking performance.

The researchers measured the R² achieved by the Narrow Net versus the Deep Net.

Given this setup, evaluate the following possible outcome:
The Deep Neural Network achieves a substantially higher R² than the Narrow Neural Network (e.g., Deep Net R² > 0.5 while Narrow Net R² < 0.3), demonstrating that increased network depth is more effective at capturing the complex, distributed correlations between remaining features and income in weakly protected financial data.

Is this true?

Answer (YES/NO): NO